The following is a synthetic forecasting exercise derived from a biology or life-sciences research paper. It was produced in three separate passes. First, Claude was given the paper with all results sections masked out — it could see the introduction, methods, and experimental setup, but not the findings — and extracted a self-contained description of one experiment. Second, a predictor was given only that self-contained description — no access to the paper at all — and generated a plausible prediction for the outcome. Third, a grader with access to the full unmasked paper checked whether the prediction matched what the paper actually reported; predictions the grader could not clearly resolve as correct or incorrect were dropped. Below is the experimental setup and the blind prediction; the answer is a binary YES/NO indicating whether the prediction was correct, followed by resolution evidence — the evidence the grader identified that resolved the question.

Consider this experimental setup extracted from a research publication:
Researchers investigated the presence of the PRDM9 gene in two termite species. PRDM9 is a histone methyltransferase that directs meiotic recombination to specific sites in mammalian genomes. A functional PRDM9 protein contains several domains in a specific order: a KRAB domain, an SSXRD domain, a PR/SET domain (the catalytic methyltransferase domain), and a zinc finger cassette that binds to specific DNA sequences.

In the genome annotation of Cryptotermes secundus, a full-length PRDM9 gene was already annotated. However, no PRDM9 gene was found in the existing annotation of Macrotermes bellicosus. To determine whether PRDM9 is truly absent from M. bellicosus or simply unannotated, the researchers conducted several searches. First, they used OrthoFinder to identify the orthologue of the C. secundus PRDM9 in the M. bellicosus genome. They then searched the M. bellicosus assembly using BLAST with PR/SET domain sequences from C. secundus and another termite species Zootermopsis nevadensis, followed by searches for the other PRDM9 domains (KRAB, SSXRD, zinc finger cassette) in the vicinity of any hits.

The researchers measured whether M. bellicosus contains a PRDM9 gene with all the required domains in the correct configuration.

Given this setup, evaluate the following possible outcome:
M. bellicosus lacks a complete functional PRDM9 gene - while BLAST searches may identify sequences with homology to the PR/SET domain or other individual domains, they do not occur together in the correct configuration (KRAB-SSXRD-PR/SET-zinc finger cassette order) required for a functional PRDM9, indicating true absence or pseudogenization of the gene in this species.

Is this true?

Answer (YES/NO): NO